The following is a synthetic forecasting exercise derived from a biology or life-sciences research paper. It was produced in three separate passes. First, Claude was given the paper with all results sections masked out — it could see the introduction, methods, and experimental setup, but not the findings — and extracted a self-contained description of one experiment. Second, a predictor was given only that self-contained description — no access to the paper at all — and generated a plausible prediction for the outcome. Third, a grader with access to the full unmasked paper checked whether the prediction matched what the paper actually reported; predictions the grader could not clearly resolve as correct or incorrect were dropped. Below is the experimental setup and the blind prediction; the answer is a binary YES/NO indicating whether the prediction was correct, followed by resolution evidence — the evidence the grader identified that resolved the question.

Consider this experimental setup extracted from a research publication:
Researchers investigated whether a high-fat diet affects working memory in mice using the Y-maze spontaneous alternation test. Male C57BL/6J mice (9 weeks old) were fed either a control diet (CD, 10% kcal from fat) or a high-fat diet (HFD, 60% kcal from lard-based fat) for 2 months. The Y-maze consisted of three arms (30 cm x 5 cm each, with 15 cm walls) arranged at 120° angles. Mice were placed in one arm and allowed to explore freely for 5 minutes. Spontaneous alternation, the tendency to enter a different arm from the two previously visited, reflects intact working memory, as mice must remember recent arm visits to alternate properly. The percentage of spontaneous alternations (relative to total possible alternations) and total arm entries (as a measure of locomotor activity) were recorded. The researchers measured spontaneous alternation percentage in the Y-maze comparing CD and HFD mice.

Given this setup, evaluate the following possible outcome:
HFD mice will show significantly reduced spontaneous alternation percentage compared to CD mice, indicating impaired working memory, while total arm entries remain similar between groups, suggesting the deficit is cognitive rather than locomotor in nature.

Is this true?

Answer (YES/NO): NO